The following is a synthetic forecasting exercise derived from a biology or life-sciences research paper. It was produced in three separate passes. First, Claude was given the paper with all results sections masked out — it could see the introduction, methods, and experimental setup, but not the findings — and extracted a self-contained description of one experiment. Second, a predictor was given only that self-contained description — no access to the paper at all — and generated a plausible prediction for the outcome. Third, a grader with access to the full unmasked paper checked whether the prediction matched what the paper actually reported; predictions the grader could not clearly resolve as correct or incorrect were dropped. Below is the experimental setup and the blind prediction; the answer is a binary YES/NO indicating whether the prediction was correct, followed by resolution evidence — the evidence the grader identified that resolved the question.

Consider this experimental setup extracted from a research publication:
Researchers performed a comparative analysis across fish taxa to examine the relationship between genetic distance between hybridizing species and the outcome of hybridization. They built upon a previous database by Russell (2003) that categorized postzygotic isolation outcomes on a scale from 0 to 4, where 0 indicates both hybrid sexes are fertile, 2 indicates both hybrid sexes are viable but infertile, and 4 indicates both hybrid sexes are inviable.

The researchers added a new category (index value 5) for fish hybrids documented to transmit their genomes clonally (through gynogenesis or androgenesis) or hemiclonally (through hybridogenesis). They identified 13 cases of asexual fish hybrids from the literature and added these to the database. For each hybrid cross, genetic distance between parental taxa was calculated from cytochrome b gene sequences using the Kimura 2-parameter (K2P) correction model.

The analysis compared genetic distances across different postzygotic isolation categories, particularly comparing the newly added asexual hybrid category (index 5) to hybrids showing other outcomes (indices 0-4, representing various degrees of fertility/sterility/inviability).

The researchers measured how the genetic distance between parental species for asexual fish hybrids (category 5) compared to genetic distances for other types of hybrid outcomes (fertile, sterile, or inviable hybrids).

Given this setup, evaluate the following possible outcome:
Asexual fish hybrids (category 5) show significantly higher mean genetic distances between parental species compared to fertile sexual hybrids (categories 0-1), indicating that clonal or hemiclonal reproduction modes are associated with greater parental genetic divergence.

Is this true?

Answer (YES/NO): NO